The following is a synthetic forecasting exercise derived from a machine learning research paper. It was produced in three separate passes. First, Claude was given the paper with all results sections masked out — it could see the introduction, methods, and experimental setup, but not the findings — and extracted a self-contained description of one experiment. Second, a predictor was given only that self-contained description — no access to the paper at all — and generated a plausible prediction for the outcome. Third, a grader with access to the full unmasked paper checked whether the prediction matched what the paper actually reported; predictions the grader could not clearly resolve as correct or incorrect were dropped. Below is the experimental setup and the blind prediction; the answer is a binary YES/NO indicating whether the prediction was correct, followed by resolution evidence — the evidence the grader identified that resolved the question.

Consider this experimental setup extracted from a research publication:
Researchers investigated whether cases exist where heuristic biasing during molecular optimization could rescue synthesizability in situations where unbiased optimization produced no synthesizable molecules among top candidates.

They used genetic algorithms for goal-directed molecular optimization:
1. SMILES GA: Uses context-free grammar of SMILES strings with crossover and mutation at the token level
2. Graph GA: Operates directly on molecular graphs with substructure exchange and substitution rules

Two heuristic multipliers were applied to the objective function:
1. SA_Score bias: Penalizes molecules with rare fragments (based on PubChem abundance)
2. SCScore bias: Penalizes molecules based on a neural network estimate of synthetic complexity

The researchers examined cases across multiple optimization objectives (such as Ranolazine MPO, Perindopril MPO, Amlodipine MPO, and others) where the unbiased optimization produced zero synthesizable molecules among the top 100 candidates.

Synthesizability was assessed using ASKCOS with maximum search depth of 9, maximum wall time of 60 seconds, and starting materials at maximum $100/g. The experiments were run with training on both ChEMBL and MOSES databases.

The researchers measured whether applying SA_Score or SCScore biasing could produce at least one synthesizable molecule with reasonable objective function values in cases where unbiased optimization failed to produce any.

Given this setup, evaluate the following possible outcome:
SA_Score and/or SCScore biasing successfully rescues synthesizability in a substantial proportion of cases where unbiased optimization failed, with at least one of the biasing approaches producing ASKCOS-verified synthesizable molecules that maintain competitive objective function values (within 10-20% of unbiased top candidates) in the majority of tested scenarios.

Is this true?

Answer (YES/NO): NO